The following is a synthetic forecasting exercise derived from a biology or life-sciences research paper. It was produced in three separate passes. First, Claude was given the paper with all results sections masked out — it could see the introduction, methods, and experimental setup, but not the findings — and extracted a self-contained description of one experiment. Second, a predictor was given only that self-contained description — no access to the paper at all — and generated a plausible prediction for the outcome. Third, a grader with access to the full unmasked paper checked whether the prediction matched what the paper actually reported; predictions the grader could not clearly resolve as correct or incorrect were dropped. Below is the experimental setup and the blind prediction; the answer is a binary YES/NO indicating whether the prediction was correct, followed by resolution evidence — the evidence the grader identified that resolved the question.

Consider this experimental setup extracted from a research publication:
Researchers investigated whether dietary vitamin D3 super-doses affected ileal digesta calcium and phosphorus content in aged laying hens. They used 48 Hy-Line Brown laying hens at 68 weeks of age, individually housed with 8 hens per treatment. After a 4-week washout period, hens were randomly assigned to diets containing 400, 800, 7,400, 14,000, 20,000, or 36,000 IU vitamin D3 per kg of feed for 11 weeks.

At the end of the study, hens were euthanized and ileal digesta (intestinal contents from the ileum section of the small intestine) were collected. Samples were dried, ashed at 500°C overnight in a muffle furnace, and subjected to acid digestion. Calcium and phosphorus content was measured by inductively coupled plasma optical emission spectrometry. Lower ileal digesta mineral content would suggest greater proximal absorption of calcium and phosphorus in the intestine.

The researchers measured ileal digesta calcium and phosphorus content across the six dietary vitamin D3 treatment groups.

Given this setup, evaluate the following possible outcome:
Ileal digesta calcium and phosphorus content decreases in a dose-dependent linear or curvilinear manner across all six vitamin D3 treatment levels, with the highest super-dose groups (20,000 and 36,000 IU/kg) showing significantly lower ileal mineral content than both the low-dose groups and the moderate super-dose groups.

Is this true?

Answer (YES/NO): NO